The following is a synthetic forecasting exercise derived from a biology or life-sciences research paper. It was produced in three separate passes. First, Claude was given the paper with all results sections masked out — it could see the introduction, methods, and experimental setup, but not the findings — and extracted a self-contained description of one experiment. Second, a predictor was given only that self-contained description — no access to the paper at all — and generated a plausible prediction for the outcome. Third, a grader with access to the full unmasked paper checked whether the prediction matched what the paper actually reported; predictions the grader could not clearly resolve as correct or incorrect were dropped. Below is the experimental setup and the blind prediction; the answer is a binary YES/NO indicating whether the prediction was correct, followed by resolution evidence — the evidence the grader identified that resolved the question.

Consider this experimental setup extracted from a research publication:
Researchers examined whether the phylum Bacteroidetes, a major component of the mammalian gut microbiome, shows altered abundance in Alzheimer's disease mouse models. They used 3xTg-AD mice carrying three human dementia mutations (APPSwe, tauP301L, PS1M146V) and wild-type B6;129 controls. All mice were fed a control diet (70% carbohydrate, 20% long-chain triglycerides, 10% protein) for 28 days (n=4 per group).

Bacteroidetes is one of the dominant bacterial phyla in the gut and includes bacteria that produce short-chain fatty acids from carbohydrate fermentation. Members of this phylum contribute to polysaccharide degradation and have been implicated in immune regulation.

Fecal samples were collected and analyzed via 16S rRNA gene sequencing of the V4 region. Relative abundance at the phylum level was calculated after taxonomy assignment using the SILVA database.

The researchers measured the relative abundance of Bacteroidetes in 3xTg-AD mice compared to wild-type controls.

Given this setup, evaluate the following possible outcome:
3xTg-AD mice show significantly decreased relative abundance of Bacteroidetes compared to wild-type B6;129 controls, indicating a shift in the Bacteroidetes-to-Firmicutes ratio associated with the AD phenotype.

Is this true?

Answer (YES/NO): YES